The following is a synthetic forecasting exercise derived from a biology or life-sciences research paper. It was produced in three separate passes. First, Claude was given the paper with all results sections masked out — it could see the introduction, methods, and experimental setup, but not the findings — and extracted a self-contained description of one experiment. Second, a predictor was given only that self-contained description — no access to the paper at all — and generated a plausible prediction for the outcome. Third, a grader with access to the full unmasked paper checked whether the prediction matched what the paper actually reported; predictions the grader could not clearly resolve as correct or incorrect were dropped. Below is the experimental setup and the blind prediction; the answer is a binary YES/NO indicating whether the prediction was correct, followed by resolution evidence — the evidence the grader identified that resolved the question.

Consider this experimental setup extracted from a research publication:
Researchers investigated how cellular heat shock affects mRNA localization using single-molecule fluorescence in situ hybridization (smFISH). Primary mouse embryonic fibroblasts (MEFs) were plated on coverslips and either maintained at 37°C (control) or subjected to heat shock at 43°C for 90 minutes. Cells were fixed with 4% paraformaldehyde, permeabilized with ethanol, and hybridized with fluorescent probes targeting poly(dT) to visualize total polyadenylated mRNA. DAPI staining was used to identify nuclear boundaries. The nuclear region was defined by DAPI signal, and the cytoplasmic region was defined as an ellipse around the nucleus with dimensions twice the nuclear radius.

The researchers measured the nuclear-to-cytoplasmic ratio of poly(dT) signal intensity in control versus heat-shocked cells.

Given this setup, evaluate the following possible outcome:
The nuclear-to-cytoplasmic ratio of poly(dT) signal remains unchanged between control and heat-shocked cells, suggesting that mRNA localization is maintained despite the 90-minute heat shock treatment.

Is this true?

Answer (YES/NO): NO